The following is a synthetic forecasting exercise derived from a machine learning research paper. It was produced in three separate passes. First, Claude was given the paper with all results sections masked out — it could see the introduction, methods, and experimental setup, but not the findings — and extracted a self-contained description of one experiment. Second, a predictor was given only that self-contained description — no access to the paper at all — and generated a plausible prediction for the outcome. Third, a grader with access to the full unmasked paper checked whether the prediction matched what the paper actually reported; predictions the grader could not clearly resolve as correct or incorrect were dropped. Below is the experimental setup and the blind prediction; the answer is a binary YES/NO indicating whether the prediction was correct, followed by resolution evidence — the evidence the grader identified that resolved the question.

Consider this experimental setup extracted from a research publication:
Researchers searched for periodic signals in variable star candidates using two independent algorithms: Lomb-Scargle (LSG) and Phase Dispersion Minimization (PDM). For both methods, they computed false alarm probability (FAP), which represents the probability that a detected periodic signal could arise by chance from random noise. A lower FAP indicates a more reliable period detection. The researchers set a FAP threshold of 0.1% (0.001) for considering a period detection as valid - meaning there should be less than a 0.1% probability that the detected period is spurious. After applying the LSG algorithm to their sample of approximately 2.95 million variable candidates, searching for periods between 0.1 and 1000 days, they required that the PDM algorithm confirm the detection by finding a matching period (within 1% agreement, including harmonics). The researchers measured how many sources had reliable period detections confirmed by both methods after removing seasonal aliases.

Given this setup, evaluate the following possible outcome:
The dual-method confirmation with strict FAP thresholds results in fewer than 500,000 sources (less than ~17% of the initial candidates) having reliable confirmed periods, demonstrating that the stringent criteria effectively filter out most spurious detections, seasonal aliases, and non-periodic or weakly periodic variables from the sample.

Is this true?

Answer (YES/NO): YES